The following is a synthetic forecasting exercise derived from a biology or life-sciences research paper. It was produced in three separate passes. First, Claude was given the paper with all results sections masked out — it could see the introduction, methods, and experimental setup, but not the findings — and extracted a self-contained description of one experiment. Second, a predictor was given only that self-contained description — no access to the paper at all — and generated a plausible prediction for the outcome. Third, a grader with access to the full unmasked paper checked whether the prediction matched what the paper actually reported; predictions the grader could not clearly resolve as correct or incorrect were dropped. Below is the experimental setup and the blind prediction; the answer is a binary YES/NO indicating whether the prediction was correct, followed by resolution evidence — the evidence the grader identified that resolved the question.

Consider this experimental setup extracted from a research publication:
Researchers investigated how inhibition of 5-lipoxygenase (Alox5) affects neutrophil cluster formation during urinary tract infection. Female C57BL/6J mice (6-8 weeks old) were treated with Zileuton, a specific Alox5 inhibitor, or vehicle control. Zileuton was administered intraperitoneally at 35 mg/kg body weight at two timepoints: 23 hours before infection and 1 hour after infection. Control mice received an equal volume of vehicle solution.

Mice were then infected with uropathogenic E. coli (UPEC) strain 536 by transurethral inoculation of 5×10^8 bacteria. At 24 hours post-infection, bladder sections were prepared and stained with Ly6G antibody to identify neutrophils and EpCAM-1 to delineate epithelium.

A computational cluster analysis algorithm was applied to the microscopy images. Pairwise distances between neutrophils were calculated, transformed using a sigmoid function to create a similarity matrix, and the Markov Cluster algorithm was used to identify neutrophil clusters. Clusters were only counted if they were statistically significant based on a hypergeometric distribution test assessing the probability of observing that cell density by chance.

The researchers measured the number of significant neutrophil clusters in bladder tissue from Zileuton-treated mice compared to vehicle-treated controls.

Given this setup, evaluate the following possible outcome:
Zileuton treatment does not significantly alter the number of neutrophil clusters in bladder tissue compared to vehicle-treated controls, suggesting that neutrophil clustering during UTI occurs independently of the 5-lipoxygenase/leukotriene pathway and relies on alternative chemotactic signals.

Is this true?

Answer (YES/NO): NO